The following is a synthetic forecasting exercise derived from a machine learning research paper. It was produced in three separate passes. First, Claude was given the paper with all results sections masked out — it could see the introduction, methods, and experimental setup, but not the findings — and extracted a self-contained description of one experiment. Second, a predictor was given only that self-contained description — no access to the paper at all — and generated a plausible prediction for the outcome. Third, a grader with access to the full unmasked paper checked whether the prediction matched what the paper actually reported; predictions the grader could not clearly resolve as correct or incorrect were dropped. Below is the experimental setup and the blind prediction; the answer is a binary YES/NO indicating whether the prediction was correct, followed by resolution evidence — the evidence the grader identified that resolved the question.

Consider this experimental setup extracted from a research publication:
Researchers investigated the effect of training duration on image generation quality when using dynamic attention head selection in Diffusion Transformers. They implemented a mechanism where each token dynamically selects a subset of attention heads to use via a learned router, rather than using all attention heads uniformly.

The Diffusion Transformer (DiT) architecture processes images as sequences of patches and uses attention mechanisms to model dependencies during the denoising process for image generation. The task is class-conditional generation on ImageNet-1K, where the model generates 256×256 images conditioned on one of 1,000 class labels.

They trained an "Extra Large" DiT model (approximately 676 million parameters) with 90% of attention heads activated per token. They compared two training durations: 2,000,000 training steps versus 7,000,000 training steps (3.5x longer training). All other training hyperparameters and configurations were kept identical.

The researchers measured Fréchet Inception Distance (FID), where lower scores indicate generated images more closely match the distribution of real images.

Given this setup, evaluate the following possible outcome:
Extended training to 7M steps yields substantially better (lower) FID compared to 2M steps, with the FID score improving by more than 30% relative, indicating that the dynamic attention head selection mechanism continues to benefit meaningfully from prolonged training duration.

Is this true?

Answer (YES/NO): NO